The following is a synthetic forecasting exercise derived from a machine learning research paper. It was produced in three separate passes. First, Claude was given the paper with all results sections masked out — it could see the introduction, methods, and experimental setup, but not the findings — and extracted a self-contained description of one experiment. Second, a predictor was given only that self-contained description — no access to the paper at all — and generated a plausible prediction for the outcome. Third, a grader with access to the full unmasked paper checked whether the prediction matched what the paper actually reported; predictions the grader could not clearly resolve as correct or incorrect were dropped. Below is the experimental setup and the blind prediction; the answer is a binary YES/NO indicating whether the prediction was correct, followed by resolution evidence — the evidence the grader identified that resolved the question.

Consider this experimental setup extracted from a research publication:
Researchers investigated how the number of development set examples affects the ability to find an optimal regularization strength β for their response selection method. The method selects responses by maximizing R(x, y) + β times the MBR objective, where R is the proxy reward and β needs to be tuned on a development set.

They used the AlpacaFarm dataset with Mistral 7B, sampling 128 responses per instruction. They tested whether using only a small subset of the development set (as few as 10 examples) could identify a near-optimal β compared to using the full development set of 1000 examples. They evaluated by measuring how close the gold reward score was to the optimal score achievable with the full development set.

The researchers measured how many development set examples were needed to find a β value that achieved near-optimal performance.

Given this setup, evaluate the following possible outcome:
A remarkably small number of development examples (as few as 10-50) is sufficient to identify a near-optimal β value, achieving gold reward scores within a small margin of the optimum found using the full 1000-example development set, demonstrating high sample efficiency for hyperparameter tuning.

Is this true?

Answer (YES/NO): YES